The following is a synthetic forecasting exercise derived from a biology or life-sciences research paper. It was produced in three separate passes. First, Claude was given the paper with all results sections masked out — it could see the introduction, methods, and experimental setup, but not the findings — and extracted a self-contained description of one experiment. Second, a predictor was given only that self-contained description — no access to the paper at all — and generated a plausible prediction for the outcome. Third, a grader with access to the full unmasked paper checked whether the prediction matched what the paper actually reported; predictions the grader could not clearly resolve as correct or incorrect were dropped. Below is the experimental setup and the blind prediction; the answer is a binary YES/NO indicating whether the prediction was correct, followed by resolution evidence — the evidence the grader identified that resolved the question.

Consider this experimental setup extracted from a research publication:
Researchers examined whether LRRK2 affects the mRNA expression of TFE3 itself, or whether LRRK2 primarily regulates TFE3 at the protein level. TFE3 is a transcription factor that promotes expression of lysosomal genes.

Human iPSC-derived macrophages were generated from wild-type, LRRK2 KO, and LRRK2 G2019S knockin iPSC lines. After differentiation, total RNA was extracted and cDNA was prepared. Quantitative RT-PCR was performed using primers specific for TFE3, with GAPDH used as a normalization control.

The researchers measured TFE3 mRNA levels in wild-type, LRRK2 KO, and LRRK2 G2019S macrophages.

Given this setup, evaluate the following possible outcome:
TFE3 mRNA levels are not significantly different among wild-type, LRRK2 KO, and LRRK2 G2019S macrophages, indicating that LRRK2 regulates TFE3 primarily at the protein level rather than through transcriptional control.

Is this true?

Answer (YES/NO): NO